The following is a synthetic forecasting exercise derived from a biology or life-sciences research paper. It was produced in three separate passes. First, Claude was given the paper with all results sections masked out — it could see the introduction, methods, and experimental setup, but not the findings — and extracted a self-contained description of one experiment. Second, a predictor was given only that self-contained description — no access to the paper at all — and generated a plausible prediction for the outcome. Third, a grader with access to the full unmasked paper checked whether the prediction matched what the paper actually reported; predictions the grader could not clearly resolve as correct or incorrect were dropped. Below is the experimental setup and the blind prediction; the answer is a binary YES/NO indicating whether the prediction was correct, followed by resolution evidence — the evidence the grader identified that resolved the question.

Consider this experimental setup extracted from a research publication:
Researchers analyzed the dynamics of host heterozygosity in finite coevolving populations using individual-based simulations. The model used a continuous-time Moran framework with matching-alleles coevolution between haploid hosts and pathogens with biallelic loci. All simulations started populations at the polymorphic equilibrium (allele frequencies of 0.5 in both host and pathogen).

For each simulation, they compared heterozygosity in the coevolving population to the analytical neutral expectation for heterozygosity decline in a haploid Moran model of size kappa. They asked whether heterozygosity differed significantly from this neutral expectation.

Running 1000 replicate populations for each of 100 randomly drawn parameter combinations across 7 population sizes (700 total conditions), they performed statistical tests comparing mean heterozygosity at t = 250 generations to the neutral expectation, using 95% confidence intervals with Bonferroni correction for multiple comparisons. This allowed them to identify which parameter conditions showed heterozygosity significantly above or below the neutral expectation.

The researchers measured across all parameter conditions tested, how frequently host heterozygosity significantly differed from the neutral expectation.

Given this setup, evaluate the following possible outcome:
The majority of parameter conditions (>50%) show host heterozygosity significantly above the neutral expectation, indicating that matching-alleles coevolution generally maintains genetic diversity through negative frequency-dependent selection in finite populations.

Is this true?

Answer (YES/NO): NO